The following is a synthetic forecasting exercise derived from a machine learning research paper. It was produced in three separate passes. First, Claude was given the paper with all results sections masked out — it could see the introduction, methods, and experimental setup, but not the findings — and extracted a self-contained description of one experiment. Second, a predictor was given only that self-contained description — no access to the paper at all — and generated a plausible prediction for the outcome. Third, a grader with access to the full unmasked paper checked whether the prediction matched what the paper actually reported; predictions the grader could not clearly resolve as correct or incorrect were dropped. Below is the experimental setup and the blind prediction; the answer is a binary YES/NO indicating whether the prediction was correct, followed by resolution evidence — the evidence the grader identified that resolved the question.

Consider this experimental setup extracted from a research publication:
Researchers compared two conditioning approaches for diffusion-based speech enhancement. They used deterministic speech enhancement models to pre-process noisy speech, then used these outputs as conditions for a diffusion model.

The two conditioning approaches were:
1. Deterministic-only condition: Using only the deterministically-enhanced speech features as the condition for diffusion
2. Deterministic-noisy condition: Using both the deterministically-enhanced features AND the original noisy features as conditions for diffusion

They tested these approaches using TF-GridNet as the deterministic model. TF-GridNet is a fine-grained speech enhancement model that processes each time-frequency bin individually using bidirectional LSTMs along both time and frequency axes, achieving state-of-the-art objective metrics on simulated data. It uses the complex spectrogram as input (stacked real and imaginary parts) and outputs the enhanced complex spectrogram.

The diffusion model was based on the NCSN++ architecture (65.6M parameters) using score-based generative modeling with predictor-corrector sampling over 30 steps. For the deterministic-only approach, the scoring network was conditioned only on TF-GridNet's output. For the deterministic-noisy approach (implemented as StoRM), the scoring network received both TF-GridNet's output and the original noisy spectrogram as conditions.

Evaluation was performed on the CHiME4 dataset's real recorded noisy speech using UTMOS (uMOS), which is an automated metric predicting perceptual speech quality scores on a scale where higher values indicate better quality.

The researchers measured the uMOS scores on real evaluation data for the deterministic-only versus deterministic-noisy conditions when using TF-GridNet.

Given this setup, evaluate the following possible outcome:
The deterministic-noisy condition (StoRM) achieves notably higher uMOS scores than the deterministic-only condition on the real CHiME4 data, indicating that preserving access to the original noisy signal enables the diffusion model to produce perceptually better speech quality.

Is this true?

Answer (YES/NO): NO